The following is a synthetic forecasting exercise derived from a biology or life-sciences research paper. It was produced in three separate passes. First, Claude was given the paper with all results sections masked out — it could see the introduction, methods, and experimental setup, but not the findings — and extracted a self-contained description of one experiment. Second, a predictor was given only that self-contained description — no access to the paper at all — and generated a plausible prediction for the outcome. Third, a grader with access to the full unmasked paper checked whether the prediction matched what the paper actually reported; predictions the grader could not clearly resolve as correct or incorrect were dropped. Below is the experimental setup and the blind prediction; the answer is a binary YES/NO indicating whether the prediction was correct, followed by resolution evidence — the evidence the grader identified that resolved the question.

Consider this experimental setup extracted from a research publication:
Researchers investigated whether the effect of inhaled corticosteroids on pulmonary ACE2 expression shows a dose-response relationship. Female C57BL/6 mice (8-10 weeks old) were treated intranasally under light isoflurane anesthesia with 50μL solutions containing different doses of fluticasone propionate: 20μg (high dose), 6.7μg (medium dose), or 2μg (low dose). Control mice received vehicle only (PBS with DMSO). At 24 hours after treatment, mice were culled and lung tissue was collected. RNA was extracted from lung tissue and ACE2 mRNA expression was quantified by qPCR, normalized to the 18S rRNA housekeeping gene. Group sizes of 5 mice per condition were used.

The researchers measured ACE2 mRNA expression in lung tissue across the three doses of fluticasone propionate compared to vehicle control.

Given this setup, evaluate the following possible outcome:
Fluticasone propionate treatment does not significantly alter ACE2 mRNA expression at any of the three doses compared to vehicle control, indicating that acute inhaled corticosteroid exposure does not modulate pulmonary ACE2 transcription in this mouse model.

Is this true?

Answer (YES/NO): NO